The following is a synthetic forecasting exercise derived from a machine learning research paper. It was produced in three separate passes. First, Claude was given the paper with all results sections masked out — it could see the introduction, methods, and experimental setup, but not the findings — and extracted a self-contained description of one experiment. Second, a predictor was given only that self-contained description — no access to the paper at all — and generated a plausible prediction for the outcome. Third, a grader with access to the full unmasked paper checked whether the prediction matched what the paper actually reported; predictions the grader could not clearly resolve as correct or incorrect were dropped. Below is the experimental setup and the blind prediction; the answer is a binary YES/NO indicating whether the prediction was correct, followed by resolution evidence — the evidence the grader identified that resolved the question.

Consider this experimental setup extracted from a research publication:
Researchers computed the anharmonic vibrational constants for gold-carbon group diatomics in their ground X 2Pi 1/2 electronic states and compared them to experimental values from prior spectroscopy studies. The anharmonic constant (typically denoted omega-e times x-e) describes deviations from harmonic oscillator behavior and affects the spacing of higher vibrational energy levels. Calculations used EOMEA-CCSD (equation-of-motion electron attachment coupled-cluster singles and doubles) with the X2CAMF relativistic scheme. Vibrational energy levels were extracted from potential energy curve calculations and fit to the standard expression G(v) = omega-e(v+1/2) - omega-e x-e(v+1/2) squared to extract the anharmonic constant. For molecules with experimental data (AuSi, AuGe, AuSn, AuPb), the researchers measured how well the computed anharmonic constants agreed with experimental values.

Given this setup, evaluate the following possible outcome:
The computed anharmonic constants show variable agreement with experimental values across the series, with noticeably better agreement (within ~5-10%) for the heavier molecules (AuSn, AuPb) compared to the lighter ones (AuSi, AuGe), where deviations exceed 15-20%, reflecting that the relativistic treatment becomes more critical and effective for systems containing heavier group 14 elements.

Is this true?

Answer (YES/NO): NO